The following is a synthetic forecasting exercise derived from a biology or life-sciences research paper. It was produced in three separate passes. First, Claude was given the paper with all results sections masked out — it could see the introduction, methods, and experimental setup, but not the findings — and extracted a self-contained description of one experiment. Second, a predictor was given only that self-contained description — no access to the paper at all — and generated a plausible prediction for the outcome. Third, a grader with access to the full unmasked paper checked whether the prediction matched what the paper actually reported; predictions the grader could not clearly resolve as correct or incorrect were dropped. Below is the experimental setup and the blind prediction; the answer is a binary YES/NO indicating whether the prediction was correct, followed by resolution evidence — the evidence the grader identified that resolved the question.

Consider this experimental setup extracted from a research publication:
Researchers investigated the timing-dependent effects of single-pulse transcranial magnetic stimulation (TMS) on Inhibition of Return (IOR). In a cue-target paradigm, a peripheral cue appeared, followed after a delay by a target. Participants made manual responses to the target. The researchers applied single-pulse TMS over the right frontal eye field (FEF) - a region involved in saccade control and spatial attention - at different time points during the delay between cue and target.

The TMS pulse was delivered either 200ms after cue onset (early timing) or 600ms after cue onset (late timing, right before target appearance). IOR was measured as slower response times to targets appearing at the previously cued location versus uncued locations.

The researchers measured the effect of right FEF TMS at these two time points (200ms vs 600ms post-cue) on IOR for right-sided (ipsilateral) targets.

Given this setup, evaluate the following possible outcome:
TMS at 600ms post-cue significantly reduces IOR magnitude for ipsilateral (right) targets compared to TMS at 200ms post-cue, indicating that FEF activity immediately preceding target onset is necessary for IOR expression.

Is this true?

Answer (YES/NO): YES